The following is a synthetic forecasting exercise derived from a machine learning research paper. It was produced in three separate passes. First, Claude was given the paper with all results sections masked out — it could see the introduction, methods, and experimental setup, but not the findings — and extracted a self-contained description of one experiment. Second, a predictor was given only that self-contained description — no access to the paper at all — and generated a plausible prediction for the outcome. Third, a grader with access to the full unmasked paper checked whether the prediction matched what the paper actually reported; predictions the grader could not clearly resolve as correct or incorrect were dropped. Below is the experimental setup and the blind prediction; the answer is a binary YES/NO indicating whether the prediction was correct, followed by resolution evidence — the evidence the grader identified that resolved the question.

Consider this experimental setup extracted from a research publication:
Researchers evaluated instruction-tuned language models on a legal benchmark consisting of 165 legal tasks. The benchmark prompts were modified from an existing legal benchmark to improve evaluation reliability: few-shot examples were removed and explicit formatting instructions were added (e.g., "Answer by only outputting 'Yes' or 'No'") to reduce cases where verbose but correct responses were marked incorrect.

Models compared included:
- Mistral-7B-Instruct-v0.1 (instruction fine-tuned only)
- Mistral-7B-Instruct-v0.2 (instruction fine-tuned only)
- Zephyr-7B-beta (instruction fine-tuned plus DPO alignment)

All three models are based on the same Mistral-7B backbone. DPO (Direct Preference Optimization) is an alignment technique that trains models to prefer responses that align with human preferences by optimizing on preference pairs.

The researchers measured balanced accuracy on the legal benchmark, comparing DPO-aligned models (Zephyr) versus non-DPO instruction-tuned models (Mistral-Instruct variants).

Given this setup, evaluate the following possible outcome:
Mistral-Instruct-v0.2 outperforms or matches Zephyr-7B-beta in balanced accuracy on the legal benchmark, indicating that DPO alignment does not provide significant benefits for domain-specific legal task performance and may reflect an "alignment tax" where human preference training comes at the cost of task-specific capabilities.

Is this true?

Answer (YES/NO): YES